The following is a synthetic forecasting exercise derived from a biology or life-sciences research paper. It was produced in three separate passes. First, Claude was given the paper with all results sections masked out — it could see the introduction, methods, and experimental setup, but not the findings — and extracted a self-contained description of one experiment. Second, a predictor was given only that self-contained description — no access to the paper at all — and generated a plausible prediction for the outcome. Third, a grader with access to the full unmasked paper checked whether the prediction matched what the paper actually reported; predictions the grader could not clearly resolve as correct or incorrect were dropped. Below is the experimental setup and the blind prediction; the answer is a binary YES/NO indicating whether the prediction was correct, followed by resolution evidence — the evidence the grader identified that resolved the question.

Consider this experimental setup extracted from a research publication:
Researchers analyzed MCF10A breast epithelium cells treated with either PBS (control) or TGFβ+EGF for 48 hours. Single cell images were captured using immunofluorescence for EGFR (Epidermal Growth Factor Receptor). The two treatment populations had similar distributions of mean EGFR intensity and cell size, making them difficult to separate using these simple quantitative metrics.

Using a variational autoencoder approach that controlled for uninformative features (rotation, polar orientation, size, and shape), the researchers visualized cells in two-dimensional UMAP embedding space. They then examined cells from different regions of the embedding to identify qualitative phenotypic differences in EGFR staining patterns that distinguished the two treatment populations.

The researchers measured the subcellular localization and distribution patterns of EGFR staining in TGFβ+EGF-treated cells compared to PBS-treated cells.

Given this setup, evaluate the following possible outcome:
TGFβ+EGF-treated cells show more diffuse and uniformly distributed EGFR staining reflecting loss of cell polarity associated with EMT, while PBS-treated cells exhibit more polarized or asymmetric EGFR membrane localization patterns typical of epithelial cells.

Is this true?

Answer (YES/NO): NO